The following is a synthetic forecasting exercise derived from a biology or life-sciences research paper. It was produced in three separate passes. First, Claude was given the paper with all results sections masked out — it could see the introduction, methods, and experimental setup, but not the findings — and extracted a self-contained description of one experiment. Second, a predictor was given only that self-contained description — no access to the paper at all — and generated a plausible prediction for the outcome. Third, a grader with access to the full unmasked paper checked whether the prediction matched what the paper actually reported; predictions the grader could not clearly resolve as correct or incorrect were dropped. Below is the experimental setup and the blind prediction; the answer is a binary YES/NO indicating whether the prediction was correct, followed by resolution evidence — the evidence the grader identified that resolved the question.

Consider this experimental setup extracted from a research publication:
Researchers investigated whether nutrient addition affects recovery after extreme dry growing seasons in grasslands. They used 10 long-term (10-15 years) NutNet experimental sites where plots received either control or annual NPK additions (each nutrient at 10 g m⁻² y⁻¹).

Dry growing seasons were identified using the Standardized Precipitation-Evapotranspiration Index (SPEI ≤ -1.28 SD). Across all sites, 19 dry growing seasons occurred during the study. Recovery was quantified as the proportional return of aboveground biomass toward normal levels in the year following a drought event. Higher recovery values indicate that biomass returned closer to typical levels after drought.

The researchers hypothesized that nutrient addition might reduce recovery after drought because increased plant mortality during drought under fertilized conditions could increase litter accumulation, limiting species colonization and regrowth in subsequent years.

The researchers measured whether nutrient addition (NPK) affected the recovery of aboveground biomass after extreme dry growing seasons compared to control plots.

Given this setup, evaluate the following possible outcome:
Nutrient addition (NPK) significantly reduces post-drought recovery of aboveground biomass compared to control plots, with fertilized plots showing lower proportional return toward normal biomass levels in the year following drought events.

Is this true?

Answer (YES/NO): NO